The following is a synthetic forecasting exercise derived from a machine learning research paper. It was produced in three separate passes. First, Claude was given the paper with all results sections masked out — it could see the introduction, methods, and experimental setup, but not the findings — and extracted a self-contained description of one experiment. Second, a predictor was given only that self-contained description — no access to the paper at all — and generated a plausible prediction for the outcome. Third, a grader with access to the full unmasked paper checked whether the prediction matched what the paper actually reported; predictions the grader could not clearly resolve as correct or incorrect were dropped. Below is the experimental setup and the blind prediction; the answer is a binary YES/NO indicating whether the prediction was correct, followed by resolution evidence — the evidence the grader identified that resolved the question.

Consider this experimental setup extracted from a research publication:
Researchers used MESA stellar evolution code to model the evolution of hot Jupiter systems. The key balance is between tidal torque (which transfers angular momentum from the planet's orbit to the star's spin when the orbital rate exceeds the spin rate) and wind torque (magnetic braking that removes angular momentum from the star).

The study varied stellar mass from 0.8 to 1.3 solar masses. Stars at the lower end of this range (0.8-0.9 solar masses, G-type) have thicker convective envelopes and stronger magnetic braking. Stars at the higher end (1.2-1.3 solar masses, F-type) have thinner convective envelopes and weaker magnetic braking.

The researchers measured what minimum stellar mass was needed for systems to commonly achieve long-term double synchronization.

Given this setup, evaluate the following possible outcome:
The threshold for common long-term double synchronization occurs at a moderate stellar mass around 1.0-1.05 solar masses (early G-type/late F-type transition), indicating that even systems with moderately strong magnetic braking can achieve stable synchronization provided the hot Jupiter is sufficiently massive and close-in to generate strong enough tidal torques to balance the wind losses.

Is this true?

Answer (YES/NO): NO